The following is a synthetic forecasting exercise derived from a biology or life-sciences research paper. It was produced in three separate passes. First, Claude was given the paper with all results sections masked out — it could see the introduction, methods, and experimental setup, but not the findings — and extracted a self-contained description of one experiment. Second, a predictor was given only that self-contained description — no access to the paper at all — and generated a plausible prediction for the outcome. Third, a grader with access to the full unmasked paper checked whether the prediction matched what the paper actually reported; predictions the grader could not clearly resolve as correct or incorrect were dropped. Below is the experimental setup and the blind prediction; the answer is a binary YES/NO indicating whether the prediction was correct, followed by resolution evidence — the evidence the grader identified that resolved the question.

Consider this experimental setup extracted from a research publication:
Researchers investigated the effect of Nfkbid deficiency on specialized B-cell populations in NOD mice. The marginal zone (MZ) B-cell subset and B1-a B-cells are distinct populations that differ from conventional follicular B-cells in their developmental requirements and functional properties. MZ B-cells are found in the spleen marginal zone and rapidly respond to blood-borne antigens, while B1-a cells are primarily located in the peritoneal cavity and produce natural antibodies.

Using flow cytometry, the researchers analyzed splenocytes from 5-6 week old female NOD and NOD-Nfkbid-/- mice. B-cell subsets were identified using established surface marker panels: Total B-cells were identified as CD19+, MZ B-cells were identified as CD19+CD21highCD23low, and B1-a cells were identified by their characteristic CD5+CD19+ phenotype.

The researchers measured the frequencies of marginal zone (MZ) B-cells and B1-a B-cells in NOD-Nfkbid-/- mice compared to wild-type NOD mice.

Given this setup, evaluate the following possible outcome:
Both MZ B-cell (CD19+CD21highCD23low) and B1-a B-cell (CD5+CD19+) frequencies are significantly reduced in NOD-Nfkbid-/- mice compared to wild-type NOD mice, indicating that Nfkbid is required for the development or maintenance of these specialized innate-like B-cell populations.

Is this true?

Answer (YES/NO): YES